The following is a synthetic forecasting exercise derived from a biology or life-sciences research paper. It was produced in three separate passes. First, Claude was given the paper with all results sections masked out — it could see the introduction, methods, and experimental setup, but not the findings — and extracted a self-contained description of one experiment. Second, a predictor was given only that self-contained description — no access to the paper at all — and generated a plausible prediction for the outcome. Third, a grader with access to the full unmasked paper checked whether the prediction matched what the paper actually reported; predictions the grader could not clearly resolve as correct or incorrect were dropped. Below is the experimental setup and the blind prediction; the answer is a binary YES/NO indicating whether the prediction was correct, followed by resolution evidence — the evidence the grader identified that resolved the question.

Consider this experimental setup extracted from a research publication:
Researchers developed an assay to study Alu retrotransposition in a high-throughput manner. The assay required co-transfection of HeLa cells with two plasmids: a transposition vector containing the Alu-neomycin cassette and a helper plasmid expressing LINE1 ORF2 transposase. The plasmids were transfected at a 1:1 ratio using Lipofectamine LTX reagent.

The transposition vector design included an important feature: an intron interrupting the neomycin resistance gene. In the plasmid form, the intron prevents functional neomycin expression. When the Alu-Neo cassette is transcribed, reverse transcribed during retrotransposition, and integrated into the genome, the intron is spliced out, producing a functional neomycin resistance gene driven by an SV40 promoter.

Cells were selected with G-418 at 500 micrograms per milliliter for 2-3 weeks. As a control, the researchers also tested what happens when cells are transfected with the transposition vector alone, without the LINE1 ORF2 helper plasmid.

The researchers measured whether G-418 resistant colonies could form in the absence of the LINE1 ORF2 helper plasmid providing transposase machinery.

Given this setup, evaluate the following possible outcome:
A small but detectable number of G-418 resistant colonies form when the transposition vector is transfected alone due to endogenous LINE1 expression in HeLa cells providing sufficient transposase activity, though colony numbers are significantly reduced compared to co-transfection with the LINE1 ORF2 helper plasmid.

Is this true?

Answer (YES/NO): NO